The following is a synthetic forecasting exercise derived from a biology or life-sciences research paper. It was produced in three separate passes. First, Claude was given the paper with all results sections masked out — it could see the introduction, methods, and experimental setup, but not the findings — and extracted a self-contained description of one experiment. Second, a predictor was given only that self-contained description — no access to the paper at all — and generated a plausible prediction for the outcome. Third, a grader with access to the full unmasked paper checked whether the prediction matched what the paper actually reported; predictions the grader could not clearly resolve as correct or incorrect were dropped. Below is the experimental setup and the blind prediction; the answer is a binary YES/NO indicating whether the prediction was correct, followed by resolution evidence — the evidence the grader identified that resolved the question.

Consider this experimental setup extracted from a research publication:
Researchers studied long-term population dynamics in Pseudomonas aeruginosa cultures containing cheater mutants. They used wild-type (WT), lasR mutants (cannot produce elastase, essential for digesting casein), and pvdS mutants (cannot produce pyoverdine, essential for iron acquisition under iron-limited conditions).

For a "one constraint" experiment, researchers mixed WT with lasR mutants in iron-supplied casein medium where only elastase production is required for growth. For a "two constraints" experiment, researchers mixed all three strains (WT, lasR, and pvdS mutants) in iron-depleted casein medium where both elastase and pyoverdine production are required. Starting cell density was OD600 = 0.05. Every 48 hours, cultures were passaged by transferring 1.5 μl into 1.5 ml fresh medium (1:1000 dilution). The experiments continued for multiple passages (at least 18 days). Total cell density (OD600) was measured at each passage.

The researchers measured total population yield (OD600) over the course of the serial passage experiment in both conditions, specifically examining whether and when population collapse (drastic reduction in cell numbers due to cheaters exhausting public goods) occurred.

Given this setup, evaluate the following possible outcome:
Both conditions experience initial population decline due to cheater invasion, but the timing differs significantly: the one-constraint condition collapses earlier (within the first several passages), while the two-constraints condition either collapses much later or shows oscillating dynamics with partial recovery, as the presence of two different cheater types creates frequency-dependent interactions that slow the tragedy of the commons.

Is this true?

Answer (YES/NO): NO